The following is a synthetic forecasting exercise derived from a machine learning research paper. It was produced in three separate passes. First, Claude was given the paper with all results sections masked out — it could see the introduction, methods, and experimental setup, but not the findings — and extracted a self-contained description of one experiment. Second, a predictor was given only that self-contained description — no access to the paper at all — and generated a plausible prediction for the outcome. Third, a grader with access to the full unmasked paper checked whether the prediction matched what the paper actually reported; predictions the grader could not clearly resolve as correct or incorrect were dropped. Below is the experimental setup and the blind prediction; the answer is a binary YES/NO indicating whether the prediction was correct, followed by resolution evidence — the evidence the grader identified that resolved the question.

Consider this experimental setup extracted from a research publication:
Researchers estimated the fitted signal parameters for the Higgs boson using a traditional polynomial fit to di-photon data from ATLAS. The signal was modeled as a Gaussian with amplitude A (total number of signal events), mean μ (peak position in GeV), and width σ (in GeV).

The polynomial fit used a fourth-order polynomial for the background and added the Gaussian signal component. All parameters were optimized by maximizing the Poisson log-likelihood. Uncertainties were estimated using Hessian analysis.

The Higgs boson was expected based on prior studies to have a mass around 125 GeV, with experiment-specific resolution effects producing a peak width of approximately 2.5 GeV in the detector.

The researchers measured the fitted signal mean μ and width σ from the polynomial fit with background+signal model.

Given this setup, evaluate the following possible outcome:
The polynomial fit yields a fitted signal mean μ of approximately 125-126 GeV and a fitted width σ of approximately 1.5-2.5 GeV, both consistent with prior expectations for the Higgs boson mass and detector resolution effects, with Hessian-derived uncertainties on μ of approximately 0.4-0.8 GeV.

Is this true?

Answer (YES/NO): NO